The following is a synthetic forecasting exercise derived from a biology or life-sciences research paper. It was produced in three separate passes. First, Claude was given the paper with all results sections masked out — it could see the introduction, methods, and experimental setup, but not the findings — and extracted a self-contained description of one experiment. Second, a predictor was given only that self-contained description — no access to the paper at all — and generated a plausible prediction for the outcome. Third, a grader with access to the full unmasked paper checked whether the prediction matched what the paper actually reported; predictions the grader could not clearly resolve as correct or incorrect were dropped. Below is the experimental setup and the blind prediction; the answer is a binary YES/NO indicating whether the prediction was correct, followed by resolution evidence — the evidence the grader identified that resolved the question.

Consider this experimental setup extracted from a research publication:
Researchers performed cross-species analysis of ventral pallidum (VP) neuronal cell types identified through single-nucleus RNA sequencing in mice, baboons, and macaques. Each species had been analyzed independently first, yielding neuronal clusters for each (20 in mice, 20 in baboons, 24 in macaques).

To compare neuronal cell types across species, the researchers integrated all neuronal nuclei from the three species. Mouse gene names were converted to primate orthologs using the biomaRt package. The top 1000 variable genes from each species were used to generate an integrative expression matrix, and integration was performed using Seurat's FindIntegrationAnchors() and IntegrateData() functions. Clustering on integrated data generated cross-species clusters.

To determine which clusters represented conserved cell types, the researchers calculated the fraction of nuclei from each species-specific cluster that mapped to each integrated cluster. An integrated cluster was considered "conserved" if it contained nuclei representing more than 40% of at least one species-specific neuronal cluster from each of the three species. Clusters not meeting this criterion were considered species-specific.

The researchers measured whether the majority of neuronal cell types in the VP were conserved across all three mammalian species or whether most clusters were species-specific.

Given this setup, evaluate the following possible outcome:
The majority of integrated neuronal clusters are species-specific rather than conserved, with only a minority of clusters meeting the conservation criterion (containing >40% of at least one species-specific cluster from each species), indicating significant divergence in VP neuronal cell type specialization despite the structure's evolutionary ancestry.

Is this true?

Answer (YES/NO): NO